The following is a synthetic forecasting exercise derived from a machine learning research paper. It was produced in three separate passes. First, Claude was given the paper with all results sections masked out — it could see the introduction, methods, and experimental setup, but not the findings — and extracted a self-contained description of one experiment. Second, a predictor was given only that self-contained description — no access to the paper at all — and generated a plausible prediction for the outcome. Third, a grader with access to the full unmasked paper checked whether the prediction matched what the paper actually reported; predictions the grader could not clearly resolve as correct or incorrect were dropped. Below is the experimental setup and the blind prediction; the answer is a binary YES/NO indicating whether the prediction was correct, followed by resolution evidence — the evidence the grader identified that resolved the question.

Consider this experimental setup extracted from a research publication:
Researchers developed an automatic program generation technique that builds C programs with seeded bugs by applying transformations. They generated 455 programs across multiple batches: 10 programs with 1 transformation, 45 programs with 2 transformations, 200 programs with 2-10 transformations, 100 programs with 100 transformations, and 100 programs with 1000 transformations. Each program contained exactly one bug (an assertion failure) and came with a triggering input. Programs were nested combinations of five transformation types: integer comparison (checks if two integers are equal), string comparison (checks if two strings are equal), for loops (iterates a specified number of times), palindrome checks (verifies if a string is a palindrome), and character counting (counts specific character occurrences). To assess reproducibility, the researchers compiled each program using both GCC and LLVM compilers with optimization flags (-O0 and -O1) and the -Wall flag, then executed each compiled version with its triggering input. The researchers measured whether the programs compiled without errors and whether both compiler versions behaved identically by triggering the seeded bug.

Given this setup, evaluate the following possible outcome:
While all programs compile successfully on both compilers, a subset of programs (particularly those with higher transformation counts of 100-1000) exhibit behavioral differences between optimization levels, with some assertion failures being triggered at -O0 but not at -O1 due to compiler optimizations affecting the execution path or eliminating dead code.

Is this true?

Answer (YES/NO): NO